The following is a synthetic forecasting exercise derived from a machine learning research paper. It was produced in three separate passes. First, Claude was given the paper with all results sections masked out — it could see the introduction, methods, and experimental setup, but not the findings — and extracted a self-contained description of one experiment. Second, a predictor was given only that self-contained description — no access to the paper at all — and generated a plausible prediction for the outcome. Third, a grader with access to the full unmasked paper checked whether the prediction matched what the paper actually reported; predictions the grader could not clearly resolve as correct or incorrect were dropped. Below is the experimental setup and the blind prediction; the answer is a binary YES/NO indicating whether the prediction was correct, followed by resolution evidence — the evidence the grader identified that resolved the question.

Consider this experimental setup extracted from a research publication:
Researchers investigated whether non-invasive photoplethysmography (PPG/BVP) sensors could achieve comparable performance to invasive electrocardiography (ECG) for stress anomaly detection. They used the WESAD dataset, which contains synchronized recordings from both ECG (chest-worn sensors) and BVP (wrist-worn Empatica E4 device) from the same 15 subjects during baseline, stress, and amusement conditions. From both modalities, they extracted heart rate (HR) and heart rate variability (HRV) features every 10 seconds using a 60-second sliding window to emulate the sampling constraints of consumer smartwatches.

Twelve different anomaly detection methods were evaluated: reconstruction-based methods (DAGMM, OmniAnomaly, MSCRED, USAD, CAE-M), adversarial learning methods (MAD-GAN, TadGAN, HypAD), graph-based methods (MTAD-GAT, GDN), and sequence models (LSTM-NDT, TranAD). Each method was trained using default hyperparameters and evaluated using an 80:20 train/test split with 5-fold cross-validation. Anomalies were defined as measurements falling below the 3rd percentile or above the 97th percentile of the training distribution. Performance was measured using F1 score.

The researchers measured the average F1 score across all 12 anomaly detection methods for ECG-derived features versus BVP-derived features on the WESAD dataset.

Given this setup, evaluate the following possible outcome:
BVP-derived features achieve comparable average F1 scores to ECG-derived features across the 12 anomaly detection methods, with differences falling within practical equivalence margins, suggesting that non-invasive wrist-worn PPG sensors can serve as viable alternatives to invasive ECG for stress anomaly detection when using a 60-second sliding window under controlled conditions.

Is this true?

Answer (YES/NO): YES